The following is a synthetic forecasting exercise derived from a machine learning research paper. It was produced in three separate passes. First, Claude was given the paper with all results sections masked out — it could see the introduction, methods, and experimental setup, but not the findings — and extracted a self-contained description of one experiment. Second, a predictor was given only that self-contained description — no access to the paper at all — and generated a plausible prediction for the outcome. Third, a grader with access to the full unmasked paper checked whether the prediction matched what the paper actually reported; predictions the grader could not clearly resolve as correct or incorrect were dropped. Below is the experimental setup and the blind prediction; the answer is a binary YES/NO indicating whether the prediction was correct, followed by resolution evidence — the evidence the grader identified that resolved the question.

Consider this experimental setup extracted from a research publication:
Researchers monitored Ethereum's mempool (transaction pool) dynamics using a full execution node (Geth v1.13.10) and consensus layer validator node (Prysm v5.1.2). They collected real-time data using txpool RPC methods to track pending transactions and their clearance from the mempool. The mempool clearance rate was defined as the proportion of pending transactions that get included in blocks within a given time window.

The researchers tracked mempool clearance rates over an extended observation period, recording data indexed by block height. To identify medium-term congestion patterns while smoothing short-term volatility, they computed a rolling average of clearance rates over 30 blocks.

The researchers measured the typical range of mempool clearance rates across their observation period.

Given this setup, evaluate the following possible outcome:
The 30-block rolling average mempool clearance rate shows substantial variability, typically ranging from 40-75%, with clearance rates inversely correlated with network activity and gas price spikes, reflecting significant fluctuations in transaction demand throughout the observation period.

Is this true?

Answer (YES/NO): NO